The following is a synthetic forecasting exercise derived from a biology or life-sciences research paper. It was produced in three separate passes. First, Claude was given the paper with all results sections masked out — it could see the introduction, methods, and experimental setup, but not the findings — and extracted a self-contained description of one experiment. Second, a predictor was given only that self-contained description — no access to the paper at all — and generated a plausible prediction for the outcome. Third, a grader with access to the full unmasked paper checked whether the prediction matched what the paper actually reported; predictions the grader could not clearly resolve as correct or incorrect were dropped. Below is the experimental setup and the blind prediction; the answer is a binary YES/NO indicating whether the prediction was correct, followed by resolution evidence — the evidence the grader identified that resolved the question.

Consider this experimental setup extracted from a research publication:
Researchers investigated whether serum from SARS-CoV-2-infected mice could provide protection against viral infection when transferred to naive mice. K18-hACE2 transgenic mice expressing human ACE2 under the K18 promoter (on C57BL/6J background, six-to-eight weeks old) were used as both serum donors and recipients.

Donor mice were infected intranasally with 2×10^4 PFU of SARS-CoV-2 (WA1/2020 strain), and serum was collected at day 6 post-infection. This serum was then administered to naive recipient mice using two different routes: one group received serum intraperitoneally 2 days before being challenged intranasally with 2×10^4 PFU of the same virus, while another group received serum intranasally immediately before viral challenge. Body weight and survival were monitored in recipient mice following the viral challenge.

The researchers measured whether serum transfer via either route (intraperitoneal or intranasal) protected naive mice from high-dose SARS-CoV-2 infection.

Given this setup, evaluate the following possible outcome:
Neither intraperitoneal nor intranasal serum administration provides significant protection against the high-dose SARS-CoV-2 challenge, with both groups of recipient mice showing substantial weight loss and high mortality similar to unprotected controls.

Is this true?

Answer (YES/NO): NO